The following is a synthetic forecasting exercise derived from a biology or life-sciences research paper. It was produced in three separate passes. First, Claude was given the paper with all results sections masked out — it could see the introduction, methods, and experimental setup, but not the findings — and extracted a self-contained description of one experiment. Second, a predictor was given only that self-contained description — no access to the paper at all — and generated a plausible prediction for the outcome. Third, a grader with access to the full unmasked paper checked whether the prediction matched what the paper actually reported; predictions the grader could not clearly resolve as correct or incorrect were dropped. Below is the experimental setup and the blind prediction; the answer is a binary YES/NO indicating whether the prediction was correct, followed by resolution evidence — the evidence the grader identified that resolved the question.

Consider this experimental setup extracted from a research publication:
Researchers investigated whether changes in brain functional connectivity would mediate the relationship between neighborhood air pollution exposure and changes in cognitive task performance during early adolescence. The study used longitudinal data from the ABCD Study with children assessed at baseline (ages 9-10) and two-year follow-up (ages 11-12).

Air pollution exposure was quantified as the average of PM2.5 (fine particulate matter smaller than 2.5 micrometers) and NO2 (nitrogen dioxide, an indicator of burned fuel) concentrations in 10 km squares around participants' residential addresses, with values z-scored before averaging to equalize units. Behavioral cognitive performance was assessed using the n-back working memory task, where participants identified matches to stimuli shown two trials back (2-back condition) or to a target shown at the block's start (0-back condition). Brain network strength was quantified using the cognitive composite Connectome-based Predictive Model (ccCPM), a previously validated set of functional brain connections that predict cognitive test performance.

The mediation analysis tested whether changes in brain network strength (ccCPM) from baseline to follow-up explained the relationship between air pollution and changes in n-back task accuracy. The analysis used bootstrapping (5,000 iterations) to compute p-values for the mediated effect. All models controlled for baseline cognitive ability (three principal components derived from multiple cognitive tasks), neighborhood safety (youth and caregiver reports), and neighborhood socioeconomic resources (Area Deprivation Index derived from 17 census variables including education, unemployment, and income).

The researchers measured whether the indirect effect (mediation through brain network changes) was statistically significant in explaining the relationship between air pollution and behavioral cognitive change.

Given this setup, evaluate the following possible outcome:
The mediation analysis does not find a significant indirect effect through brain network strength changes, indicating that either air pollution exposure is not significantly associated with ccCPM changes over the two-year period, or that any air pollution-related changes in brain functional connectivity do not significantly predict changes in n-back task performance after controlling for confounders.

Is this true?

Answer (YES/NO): NO